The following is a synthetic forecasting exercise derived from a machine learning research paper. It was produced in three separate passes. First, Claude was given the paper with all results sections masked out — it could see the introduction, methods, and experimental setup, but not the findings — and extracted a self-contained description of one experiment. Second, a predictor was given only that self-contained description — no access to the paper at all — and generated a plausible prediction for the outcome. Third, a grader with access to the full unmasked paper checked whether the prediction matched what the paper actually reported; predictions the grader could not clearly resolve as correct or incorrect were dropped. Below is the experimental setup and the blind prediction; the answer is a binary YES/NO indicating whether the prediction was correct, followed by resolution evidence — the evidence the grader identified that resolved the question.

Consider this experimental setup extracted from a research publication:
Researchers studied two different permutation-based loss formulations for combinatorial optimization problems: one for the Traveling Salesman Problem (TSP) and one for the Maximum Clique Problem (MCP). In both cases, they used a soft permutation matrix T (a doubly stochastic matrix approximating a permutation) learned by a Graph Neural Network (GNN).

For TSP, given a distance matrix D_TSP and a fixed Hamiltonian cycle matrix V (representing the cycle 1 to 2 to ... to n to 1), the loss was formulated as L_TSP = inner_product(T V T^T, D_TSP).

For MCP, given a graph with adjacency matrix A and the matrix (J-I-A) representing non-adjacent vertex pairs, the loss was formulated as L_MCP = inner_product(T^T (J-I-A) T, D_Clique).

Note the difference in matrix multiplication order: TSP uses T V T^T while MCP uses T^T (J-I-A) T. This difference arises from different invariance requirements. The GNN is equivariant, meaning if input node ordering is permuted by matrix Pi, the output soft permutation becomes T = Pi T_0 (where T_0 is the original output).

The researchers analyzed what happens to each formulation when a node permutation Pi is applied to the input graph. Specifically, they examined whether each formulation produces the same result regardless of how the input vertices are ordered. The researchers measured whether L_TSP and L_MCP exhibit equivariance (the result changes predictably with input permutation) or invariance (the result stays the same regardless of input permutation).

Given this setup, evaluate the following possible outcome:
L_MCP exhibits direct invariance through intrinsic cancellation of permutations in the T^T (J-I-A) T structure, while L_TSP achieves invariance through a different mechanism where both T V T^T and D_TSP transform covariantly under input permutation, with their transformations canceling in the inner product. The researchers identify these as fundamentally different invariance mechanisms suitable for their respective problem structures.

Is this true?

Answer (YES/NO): NO